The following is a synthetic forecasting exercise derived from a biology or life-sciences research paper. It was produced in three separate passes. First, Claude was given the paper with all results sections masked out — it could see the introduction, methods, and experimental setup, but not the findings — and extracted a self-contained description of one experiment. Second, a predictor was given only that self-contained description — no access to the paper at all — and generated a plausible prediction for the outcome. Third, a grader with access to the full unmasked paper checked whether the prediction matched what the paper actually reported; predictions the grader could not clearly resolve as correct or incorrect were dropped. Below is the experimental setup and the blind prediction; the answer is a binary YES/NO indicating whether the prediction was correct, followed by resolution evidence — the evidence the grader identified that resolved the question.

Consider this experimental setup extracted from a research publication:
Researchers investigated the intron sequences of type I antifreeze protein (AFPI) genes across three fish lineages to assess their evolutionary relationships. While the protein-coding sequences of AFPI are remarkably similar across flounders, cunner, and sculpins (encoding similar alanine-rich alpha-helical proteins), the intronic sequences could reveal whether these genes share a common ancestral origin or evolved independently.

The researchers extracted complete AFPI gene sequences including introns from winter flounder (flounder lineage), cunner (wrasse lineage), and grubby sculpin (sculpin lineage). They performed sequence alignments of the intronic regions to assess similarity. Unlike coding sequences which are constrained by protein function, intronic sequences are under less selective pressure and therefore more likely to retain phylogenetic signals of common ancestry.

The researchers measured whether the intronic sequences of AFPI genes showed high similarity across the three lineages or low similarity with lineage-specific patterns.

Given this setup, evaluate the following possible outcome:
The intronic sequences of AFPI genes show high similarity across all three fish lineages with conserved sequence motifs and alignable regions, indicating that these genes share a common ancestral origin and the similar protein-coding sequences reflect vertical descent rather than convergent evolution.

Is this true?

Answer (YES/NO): NO